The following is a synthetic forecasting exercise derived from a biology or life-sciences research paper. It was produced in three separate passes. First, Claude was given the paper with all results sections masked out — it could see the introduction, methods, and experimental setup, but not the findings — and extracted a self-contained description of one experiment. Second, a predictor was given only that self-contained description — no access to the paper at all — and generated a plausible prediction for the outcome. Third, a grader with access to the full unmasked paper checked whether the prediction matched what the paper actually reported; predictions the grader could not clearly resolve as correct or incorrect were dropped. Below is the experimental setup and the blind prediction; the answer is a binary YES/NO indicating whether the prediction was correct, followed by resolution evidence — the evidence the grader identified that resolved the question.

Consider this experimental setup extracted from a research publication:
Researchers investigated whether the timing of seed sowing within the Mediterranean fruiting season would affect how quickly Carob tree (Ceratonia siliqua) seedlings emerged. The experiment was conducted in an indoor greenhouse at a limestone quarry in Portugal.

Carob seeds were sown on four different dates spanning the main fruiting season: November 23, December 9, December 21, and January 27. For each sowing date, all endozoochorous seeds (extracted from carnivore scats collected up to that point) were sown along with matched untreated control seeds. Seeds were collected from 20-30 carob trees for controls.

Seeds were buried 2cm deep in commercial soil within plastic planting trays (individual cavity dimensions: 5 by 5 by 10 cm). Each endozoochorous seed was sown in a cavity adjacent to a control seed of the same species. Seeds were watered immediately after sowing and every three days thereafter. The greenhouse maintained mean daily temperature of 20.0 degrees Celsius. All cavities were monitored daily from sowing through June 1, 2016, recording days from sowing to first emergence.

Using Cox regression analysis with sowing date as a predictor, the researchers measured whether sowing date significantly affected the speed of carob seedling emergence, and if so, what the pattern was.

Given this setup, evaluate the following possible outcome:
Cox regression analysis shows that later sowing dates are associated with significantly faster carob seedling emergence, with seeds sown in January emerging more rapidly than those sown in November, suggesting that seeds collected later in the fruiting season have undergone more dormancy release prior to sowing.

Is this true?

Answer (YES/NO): NO